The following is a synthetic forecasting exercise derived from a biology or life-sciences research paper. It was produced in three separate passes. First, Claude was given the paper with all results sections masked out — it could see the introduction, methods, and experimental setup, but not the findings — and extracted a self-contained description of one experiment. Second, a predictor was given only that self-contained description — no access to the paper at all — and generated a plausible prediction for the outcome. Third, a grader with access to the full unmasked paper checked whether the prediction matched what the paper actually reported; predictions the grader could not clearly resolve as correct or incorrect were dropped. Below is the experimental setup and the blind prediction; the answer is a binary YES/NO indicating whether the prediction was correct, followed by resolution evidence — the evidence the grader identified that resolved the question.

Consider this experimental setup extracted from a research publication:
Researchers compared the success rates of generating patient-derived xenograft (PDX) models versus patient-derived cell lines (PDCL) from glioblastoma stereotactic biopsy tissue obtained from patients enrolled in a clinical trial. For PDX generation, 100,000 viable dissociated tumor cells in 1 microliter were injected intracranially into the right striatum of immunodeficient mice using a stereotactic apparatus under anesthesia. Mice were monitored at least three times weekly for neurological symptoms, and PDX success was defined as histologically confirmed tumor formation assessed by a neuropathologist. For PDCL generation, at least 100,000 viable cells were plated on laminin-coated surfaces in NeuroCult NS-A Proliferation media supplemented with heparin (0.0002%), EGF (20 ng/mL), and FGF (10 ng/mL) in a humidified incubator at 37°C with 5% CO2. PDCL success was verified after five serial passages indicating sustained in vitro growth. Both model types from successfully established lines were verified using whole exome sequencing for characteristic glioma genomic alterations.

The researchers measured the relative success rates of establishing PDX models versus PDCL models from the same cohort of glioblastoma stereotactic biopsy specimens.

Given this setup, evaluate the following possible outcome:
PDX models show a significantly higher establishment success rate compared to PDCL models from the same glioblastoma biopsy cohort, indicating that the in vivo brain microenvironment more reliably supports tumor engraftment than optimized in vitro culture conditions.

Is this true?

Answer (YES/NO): YES